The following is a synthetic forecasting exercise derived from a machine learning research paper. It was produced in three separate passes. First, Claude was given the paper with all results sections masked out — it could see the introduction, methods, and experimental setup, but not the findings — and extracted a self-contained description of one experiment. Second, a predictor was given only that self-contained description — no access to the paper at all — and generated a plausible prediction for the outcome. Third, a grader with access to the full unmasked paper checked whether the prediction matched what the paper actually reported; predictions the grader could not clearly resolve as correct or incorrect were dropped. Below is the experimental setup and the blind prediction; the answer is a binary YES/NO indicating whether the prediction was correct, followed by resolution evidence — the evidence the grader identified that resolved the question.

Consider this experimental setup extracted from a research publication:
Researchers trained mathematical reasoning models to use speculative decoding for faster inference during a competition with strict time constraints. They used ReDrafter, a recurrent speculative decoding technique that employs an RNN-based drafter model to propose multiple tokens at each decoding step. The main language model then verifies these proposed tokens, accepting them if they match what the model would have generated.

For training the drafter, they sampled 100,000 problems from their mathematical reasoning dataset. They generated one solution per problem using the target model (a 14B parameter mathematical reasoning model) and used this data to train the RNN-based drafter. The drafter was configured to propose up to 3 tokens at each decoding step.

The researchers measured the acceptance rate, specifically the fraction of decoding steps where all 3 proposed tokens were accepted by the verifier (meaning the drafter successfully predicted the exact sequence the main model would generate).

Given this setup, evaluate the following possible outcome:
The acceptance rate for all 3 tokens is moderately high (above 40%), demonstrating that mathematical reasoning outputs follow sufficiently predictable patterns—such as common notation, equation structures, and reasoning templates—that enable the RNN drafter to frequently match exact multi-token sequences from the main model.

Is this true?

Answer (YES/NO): YES